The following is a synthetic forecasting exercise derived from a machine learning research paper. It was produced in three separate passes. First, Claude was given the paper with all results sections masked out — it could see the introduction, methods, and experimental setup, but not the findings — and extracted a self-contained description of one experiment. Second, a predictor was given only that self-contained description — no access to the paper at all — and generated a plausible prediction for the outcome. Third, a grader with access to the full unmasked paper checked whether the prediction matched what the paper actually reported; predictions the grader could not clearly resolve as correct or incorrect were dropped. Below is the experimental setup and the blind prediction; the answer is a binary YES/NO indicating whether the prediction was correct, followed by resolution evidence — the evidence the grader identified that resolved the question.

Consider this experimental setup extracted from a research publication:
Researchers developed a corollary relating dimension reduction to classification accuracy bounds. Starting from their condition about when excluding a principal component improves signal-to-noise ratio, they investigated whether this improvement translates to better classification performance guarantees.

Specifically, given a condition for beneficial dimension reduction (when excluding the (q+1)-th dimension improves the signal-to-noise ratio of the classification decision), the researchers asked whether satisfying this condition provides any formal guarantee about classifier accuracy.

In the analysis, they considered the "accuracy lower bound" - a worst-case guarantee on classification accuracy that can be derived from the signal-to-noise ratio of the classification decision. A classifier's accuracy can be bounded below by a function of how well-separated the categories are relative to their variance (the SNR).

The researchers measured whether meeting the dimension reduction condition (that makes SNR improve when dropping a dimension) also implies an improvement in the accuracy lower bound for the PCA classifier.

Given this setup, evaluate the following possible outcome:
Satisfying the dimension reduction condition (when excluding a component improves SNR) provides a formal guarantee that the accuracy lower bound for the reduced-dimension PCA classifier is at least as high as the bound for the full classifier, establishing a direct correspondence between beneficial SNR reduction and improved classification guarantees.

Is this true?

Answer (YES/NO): YES